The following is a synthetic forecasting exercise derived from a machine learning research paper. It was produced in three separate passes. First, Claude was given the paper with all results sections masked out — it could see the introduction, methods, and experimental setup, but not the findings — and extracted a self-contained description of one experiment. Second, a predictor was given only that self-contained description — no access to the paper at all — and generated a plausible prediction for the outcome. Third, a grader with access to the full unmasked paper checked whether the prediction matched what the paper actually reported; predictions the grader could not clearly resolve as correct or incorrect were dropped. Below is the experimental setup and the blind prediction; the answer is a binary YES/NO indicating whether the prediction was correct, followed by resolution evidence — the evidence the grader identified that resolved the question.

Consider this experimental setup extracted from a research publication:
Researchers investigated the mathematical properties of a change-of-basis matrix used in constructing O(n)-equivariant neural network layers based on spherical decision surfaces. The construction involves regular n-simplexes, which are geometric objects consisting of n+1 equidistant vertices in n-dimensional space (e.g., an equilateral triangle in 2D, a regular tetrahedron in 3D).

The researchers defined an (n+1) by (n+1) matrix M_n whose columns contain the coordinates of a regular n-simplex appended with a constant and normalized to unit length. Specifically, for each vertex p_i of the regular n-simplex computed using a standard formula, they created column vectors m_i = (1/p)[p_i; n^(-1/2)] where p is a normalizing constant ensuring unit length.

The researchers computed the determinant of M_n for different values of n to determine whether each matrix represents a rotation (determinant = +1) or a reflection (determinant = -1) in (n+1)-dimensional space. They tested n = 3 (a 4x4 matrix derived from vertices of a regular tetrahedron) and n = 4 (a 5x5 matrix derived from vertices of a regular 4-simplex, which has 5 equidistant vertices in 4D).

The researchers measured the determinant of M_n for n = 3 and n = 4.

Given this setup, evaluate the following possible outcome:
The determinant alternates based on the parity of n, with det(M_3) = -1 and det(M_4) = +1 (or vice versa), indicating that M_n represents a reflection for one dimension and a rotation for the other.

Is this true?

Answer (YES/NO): YES